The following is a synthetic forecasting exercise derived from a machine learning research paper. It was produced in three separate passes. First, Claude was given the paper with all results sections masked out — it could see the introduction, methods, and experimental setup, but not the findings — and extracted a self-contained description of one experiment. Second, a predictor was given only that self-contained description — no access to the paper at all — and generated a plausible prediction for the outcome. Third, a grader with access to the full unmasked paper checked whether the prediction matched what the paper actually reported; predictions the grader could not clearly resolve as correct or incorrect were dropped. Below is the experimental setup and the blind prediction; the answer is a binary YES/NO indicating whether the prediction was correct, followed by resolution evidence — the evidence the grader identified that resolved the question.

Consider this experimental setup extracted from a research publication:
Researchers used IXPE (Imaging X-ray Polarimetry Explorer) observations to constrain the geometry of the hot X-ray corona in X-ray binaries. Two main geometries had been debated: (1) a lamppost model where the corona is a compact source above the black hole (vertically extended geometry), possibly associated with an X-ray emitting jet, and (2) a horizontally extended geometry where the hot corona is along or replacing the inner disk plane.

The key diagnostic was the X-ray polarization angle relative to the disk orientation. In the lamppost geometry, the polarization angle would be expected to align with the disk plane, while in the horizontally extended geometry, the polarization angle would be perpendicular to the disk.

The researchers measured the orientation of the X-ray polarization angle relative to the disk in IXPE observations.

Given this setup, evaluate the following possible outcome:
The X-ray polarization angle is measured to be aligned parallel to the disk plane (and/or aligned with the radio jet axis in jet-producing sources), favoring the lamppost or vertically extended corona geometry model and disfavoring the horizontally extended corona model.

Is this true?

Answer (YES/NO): NO